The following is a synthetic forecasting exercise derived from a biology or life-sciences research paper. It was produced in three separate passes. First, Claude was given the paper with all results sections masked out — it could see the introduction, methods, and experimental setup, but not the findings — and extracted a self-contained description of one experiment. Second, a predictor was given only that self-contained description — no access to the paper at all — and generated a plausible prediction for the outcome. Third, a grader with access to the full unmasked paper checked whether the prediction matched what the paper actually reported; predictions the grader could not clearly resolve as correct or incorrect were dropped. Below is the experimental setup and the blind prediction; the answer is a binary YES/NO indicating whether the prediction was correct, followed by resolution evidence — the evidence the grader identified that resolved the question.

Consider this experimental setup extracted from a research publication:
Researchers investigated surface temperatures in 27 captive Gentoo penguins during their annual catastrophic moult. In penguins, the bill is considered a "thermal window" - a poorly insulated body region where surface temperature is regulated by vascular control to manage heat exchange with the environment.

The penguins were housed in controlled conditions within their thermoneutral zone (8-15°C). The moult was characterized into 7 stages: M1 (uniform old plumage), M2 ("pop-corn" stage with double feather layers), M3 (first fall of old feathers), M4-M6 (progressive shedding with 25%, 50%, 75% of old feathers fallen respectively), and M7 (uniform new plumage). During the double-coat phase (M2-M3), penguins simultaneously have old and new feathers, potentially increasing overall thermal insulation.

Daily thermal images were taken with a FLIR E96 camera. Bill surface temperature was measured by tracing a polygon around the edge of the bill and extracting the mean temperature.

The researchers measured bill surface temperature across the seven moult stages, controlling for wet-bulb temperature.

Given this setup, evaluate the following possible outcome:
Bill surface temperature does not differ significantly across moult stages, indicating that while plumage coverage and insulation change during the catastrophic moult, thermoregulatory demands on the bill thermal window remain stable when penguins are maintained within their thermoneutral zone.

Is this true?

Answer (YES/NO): NO